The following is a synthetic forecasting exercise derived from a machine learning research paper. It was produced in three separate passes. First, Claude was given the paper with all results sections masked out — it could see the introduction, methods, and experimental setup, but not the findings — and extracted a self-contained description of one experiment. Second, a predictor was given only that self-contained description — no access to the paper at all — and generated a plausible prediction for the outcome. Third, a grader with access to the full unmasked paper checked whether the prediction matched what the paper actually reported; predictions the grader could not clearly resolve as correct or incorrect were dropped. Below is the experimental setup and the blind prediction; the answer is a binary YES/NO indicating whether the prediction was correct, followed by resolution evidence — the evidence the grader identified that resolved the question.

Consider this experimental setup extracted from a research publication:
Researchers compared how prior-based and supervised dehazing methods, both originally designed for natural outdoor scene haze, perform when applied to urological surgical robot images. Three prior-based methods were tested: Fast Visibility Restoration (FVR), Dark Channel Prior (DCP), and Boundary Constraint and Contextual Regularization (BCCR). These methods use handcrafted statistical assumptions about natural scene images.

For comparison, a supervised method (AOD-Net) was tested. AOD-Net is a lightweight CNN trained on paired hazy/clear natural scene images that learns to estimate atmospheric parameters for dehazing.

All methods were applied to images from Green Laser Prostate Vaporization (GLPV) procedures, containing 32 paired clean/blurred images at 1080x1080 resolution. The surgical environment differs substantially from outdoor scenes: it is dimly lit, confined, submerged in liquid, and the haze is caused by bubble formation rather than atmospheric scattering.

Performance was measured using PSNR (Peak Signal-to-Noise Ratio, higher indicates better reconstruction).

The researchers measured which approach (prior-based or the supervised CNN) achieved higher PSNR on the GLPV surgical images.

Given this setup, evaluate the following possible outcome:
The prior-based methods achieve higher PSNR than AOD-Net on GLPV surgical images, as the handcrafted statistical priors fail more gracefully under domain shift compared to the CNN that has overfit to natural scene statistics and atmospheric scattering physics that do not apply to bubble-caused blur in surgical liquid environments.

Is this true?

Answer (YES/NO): NO